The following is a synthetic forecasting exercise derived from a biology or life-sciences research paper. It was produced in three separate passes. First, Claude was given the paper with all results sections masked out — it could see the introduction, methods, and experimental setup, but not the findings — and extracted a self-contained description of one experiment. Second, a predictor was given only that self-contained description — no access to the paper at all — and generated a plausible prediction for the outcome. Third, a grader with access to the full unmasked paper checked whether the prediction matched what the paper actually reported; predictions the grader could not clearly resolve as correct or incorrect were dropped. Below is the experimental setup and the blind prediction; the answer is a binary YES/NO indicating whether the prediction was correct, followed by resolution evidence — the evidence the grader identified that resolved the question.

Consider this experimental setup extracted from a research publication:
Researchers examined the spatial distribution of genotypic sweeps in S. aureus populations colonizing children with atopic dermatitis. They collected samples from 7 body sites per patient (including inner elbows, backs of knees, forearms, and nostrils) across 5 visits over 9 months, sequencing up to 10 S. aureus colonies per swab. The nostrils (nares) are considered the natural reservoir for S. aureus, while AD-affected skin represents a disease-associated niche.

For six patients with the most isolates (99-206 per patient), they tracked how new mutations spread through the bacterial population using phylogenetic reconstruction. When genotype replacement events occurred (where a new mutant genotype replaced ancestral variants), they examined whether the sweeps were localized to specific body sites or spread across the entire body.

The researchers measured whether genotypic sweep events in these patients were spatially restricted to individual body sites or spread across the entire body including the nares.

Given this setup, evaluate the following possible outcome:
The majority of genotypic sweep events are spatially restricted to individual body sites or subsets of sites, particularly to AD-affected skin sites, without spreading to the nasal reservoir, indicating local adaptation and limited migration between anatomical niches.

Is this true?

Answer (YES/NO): NO